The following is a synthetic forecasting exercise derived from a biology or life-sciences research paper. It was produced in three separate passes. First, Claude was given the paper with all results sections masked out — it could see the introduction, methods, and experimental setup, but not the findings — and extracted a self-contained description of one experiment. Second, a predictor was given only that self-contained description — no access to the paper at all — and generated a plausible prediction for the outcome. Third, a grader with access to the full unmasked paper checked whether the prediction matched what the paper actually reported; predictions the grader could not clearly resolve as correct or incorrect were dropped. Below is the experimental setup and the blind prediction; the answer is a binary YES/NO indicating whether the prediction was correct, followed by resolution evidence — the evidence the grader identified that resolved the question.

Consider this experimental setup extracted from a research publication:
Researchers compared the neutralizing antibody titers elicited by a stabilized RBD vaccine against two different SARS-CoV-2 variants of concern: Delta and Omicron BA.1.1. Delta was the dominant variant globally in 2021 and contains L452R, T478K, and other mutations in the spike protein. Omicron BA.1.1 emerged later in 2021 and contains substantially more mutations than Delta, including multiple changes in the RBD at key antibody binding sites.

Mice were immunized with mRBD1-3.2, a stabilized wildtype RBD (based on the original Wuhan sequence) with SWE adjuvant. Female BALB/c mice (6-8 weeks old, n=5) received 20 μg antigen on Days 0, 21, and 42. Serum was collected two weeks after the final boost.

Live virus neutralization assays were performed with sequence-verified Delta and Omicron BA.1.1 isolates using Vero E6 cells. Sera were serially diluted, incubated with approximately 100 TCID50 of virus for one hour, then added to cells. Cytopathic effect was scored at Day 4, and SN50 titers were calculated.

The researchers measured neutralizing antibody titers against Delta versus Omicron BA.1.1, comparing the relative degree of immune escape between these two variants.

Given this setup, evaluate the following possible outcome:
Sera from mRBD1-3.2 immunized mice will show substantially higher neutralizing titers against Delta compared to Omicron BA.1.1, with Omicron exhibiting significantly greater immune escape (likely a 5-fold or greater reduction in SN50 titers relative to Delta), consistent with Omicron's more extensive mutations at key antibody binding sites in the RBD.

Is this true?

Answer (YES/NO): YES